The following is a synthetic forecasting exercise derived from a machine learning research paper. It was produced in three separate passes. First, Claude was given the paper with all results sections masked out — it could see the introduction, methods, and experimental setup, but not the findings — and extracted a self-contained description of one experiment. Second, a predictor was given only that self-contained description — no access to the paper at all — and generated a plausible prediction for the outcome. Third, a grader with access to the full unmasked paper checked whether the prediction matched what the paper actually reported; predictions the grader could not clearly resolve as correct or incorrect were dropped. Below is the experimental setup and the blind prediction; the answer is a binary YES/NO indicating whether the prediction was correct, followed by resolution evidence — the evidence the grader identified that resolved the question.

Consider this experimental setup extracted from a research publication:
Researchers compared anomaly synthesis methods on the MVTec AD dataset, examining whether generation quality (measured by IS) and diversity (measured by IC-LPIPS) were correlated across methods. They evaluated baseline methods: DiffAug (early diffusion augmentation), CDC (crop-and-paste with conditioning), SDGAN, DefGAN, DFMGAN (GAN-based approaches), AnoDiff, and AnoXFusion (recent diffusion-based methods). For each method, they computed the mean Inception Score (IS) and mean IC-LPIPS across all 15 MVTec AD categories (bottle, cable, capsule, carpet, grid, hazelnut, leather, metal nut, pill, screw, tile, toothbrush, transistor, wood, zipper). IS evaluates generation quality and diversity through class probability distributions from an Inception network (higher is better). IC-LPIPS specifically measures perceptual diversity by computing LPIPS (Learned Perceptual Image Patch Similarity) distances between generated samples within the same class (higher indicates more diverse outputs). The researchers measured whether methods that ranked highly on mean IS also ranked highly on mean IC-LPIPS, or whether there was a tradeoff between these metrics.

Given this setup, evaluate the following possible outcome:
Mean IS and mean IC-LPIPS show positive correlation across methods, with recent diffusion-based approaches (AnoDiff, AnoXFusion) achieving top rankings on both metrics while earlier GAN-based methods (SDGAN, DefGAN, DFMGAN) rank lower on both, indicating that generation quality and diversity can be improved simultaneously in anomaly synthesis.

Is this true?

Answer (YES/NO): YES